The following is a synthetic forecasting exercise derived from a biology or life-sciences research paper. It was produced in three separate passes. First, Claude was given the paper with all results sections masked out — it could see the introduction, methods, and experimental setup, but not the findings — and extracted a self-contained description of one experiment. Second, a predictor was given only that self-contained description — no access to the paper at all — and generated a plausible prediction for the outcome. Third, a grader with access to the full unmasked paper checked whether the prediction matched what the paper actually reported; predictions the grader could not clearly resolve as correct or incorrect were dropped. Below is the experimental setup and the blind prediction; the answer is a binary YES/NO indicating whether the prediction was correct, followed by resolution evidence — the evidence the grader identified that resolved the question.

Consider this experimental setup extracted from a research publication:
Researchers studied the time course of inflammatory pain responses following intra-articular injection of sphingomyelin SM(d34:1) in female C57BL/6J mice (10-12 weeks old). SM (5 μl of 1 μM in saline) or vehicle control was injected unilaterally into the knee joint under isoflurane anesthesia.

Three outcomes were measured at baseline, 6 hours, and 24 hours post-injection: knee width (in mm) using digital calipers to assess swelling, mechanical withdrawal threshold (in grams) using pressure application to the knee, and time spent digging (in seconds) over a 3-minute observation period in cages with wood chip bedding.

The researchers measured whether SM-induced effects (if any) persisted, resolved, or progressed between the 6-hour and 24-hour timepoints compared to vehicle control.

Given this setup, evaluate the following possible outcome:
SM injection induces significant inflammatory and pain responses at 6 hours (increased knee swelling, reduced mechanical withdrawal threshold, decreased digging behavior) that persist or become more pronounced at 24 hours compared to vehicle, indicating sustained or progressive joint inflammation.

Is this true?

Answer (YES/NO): NO